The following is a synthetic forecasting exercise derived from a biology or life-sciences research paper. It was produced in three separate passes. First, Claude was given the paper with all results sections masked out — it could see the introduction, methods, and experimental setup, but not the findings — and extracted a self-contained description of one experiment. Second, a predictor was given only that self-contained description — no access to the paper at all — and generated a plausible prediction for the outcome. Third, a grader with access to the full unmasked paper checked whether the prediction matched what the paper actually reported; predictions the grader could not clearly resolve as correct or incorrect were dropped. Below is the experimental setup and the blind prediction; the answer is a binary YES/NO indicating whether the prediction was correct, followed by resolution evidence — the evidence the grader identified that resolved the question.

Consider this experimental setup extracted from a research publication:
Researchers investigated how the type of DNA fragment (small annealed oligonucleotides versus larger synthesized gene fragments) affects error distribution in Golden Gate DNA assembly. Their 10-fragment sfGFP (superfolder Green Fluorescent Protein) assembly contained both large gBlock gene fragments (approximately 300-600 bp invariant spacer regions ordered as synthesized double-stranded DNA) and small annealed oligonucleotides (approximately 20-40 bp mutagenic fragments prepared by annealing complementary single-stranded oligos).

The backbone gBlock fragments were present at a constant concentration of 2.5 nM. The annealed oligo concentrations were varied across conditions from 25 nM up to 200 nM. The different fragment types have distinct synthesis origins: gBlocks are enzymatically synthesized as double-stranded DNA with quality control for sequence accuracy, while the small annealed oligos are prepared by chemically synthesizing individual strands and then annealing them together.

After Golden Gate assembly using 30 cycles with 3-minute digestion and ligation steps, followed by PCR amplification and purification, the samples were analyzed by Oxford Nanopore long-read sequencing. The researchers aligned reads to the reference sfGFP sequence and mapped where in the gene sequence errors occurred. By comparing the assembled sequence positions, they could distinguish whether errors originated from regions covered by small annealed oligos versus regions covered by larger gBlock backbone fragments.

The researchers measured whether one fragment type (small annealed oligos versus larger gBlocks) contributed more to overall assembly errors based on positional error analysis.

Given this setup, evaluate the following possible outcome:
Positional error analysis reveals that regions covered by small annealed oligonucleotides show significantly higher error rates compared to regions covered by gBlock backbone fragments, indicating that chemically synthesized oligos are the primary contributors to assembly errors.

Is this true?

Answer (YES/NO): YES